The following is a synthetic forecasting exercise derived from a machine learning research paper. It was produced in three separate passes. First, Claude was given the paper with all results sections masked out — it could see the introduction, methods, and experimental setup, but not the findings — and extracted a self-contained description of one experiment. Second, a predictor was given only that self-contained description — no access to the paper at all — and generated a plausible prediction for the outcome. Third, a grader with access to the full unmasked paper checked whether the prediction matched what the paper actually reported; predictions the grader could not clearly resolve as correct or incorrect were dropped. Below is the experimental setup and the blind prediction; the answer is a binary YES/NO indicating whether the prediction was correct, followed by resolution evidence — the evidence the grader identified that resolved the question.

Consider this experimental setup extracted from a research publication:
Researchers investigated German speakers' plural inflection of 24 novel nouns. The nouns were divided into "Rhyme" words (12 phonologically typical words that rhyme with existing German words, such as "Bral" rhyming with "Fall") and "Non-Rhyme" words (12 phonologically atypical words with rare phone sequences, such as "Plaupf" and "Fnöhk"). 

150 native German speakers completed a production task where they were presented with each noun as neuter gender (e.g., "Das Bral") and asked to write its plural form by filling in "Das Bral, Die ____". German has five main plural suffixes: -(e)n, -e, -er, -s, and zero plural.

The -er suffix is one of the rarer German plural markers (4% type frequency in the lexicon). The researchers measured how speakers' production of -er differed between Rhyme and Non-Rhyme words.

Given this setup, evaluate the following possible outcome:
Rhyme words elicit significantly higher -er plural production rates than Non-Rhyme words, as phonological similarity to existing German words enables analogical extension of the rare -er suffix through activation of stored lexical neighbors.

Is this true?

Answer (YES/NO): YES